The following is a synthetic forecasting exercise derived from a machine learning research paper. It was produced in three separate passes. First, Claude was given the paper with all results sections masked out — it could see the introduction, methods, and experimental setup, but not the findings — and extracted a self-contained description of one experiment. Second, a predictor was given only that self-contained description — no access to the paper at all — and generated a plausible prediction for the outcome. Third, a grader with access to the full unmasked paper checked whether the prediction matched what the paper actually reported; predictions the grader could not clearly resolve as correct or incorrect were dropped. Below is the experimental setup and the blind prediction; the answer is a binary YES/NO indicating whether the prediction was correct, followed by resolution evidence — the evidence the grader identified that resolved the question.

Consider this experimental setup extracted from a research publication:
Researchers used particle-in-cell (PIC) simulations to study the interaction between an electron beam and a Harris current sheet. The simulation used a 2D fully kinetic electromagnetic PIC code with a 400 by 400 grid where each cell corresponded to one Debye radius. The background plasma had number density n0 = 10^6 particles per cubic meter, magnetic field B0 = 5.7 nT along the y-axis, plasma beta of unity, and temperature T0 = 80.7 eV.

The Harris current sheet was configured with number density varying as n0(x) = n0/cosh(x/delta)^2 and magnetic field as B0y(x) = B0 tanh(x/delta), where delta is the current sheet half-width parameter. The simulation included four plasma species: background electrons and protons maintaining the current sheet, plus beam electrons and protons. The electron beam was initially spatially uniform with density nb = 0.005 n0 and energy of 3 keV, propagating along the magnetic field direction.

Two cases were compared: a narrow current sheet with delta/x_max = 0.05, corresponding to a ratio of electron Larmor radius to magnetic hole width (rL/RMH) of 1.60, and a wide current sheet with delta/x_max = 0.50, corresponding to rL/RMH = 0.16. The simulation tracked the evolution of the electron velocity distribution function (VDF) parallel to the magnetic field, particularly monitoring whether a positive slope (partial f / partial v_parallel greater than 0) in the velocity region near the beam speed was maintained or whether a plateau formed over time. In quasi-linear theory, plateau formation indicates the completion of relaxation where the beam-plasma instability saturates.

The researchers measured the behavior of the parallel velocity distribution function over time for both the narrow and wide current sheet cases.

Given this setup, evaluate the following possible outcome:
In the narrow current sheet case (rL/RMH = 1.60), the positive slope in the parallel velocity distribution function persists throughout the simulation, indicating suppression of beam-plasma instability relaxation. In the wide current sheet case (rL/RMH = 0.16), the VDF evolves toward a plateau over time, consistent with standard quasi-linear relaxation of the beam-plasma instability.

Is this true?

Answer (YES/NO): YES